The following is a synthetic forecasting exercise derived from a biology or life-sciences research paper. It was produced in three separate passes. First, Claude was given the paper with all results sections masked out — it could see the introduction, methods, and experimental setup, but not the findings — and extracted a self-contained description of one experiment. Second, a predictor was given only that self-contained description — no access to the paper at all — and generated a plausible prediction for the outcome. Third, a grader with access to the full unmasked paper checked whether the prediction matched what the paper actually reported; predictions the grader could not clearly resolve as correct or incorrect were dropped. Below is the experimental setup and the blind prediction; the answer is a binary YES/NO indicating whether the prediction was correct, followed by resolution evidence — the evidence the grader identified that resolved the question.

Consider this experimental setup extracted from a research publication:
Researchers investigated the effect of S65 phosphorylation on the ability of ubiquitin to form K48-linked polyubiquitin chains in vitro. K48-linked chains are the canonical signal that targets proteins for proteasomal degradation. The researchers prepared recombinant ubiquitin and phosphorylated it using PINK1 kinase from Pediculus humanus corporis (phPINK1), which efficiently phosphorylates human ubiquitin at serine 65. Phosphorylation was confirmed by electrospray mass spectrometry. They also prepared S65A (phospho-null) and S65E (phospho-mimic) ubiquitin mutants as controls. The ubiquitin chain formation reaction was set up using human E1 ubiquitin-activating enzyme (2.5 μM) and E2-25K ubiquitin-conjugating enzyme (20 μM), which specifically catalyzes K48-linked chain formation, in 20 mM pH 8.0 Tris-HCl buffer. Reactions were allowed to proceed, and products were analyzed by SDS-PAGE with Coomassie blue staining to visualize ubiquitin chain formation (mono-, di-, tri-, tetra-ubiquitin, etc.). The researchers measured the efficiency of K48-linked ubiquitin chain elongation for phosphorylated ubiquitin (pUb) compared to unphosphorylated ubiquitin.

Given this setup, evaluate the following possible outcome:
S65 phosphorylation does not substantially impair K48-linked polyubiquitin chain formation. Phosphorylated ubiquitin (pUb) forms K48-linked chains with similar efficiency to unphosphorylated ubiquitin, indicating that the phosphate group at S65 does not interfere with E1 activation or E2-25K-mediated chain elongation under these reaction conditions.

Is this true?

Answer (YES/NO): NO